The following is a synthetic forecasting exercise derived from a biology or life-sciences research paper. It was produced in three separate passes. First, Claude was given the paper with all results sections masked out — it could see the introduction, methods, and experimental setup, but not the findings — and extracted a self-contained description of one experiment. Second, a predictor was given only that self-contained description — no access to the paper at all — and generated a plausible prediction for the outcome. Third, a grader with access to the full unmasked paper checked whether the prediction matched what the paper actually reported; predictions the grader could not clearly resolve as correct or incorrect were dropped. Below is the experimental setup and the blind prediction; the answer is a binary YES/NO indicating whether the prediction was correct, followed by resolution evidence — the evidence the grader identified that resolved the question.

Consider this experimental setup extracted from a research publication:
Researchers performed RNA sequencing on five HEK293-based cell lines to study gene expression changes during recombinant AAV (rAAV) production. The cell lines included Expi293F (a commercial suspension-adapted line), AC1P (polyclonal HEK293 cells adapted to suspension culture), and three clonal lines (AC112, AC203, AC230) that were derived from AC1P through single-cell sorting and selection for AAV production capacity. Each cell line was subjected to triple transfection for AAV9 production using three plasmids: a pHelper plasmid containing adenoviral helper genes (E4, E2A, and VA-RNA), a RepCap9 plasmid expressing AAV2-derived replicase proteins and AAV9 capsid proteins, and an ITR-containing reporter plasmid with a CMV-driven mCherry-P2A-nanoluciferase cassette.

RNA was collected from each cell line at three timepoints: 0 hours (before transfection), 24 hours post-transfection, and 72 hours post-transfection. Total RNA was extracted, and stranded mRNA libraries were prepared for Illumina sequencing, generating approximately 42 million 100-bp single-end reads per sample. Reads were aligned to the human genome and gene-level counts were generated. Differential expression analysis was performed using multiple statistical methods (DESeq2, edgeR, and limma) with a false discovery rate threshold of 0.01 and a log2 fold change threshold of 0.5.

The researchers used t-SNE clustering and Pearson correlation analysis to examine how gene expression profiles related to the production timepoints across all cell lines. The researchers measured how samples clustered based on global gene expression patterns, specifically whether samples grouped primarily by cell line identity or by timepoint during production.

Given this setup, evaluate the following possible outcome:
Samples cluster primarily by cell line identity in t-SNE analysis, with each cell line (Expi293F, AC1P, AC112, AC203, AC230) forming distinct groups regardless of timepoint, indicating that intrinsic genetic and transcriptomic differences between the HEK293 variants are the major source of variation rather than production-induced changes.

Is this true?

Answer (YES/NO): YES